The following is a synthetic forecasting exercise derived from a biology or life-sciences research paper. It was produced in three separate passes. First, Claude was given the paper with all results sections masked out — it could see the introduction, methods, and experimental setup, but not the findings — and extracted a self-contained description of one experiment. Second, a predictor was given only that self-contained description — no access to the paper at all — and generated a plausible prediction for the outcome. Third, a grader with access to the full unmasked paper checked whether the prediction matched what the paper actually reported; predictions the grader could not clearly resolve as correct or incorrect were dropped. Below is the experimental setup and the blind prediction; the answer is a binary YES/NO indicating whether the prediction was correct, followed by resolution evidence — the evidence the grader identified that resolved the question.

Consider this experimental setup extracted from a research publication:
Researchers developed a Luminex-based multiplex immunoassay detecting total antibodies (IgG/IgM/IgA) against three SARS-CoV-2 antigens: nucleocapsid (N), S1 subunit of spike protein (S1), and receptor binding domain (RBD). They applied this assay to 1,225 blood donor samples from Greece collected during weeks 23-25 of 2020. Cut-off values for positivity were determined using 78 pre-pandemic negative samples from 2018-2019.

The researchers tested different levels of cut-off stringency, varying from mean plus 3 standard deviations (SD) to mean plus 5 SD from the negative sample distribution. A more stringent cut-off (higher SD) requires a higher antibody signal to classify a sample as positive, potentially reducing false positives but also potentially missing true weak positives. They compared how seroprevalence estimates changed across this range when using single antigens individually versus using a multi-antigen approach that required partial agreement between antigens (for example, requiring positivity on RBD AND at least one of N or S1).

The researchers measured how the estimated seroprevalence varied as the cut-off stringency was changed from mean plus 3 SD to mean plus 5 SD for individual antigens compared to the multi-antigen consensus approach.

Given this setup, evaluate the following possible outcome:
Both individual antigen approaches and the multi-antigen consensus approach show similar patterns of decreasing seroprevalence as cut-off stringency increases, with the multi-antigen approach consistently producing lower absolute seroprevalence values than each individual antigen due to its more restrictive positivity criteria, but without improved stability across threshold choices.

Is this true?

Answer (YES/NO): NO